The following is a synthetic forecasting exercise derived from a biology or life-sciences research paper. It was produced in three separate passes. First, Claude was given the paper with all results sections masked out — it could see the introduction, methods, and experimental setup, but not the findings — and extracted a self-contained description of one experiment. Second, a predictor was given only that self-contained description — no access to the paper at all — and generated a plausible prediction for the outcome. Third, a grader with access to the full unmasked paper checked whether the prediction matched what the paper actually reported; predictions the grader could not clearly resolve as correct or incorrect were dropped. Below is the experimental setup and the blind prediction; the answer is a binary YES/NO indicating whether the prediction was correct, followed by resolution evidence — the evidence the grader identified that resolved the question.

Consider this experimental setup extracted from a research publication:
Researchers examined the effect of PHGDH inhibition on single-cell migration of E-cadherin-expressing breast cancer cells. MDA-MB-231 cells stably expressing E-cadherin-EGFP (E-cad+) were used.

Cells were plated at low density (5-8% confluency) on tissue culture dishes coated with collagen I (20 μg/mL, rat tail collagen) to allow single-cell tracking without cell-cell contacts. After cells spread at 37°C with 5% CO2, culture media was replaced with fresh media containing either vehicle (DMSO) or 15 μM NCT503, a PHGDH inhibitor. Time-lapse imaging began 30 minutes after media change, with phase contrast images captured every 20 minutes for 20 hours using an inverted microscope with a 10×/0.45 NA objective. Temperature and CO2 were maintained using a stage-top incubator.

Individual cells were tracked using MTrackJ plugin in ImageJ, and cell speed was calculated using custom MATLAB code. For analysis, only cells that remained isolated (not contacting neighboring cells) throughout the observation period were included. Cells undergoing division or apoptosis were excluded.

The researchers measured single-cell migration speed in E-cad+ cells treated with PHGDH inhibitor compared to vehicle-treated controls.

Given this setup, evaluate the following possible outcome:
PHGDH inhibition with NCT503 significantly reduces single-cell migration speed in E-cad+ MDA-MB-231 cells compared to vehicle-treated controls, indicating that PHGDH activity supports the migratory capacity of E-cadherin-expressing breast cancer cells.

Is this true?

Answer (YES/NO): NO